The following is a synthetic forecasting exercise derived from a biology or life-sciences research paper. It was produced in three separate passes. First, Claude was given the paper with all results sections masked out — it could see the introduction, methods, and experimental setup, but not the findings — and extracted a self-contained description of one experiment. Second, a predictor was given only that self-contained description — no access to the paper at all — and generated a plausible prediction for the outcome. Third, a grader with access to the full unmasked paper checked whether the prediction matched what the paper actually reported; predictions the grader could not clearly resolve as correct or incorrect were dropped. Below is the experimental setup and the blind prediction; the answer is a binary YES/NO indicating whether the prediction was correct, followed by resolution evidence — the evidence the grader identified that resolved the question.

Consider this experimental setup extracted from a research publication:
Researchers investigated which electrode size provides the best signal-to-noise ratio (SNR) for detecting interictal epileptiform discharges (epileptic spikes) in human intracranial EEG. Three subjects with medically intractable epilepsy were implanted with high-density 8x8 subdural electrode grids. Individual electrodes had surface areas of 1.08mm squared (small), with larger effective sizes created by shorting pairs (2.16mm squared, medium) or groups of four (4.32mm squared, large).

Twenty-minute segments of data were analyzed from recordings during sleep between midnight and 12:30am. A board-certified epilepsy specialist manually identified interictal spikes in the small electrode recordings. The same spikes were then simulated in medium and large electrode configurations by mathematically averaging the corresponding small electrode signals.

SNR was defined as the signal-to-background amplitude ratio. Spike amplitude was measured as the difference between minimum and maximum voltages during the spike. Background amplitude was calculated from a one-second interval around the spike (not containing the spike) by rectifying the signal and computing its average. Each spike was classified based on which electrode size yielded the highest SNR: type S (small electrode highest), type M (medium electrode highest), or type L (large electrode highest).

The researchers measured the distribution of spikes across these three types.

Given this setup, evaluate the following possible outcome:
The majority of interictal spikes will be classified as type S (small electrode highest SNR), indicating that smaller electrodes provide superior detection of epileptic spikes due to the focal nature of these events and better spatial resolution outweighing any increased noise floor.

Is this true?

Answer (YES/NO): YES